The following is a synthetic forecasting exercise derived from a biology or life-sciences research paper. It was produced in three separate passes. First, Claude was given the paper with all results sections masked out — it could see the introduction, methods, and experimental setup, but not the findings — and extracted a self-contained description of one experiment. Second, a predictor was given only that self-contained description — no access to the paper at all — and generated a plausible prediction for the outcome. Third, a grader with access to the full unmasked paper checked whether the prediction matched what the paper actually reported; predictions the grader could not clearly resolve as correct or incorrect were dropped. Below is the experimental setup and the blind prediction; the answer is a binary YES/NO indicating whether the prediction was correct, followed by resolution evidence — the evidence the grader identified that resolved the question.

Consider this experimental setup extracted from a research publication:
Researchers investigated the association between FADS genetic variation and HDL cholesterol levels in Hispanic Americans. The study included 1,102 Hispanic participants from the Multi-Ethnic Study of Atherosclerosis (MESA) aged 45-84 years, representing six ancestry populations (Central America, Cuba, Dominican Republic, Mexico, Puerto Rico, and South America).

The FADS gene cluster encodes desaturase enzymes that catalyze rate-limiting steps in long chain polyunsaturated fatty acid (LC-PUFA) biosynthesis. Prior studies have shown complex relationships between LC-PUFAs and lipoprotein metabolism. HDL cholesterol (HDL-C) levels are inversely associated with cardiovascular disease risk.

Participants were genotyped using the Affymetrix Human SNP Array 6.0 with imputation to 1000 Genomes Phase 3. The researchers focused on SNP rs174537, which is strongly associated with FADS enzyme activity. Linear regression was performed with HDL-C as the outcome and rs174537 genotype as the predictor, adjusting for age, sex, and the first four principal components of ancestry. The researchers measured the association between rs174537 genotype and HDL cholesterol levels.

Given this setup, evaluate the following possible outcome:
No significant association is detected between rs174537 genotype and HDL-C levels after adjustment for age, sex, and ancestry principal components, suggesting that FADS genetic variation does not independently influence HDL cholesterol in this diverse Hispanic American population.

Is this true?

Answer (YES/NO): YES